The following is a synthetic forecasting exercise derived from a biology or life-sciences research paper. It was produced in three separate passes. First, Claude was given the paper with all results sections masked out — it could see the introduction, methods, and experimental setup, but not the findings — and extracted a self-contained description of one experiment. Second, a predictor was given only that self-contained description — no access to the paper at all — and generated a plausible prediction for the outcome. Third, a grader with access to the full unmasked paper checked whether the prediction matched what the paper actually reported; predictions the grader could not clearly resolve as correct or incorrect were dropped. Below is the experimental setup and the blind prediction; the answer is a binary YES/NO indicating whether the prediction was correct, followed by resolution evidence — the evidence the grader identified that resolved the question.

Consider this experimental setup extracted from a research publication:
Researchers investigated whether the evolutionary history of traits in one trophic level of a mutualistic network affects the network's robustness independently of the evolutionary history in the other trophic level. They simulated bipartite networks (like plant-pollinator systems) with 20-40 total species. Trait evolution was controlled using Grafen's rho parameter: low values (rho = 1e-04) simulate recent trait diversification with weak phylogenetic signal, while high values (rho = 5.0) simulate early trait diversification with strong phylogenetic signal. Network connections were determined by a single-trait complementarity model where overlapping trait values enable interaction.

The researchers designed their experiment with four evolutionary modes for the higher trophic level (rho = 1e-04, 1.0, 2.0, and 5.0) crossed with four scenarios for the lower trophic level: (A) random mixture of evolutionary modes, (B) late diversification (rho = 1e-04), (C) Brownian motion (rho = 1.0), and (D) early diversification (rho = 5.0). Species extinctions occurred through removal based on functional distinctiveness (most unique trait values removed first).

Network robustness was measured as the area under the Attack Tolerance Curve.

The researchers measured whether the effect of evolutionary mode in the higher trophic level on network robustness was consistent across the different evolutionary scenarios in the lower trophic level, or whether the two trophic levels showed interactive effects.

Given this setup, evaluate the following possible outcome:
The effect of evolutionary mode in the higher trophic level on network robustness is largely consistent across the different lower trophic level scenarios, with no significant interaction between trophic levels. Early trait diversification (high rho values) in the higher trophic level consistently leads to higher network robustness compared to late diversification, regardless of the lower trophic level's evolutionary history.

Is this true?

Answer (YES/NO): NO